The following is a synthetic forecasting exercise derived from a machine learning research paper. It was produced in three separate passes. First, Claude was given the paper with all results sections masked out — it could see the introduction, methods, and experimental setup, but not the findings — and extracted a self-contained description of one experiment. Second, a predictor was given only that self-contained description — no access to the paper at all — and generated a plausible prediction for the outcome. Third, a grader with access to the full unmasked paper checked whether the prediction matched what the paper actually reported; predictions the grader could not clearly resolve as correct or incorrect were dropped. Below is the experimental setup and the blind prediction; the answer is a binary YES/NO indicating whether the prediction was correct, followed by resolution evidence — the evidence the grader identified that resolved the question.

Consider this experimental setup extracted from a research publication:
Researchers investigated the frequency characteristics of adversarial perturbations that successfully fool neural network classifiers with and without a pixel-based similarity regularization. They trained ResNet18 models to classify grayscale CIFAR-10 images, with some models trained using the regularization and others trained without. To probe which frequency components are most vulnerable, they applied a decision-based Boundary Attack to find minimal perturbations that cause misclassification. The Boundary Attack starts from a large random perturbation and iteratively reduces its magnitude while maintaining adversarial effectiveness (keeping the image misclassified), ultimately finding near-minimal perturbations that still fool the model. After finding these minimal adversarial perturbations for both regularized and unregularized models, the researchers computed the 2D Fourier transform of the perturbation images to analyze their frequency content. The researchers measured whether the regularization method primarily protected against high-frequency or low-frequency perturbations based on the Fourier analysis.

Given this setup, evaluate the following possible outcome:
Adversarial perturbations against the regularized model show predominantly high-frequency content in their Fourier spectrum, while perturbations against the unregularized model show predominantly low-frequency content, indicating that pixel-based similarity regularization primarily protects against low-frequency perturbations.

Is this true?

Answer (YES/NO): NO